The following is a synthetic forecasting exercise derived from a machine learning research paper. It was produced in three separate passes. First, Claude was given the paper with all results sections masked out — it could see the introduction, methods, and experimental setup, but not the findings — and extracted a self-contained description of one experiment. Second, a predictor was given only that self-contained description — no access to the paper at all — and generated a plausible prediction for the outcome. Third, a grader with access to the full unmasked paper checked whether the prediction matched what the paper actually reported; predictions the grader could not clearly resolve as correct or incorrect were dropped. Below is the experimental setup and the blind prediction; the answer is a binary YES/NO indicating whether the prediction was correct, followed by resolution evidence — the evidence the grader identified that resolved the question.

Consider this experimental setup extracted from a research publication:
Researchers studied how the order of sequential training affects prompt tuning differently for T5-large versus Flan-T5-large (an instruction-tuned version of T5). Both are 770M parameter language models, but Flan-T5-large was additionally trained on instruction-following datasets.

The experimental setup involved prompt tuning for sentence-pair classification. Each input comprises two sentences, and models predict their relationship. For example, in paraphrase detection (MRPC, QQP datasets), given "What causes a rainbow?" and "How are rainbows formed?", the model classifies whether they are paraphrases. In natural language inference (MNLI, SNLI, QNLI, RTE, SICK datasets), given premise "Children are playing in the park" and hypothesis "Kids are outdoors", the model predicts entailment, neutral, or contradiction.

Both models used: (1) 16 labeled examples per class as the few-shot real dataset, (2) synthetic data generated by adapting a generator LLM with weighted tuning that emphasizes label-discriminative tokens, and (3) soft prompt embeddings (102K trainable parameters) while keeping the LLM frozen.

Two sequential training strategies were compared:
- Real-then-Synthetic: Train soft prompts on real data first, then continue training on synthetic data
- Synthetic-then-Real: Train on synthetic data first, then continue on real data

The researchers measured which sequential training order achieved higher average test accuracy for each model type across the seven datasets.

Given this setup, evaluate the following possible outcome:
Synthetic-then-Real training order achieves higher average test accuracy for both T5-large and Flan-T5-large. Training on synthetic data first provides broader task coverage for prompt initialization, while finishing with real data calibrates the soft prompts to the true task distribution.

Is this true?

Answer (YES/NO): NO